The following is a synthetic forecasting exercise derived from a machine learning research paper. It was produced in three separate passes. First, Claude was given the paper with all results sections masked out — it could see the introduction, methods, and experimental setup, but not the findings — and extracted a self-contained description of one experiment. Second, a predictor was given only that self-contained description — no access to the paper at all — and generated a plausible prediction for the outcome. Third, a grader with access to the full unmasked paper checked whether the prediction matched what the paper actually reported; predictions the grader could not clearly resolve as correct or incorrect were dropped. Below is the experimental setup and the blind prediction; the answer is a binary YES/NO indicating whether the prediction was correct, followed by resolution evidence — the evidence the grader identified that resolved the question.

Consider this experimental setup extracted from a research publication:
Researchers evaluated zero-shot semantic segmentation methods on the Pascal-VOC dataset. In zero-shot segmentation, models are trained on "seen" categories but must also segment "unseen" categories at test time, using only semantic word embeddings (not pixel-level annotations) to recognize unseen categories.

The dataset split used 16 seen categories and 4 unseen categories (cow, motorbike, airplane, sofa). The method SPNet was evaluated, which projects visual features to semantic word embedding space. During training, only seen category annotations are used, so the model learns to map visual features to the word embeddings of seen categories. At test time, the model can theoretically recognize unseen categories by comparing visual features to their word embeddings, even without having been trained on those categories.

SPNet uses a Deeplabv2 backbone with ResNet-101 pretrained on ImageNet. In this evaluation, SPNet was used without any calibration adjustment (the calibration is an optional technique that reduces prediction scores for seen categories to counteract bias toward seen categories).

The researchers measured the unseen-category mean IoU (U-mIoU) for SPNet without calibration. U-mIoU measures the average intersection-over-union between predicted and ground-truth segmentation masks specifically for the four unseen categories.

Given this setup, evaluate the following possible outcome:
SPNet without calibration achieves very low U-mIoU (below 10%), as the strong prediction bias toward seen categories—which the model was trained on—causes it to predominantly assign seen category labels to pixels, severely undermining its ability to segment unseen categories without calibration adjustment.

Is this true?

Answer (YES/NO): YES